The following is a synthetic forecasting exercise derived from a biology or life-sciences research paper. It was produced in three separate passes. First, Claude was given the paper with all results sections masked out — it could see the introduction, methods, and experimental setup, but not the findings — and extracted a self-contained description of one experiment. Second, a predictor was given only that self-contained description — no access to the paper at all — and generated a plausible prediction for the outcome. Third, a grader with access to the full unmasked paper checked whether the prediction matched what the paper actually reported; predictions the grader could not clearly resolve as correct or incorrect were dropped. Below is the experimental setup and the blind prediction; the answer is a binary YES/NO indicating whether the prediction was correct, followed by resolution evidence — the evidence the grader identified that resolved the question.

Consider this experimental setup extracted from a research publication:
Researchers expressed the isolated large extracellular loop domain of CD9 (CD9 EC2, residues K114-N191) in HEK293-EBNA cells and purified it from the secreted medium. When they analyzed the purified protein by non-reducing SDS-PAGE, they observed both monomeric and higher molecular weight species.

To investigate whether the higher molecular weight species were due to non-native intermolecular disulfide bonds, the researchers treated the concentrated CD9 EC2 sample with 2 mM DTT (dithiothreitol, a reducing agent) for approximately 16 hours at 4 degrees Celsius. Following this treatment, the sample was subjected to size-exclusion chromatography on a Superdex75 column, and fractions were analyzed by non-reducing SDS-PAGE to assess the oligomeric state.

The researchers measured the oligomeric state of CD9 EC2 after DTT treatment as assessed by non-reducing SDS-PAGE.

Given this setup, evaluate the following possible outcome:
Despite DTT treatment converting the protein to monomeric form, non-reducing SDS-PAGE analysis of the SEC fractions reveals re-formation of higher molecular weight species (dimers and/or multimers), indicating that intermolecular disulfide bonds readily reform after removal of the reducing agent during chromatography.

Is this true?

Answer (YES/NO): NO